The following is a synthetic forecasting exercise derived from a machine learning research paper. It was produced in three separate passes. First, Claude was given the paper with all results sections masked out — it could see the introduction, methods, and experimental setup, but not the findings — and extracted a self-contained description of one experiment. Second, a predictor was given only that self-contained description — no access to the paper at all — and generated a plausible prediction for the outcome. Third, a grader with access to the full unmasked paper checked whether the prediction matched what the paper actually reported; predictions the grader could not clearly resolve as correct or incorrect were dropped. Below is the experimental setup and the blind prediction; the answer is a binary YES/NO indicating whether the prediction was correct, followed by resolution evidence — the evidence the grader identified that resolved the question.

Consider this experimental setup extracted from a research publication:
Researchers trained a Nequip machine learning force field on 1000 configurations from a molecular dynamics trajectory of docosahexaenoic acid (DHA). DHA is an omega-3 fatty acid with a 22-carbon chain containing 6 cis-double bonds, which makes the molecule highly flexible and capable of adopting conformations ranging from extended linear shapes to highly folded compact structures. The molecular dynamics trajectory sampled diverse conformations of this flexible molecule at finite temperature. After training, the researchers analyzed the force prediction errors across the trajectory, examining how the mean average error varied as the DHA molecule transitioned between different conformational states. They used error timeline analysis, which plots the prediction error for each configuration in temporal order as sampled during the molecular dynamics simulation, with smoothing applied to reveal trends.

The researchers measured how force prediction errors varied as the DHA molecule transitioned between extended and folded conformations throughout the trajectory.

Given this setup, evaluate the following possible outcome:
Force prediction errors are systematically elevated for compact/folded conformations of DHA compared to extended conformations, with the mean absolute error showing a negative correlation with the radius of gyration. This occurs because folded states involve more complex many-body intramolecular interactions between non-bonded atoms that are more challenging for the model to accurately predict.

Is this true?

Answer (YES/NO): YES